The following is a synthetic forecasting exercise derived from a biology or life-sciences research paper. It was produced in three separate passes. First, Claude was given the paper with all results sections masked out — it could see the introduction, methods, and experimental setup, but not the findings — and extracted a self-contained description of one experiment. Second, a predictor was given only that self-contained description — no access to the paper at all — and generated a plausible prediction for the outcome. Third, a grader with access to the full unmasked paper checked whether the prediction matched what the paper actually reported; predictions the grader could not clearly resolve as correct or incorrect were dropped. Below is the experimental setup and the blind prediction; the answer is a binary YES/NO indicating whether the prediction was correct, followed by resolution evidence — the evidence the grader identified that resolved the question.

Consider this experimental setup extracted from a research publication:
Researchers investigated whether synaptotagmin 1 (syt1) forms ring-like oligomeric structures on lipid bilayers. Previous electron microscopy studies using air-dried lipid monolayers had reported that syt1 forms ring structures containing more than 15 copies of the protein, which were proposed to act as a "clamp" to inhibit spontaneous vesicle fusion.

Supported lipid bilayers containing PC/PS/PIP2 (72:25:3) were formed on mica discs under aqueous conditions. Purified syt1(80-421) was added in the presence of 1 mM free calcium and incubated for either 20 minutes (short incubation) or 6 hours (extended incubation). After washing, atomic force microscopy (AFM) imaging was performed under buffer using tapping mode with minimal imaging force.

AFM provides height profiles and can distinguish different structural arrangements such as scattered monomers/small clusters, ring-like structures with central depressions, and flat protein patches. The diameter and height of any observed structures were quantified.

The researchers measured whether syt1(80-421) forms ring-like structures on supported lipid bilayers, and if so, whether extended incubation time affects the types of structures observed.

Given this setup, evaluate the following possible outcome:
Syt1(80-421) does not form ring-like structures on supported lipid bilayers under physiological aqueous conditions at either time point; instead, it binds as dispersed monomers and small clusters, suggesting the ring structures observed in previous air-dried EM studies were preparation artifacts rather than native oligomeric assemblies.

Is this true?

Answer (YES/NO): NO